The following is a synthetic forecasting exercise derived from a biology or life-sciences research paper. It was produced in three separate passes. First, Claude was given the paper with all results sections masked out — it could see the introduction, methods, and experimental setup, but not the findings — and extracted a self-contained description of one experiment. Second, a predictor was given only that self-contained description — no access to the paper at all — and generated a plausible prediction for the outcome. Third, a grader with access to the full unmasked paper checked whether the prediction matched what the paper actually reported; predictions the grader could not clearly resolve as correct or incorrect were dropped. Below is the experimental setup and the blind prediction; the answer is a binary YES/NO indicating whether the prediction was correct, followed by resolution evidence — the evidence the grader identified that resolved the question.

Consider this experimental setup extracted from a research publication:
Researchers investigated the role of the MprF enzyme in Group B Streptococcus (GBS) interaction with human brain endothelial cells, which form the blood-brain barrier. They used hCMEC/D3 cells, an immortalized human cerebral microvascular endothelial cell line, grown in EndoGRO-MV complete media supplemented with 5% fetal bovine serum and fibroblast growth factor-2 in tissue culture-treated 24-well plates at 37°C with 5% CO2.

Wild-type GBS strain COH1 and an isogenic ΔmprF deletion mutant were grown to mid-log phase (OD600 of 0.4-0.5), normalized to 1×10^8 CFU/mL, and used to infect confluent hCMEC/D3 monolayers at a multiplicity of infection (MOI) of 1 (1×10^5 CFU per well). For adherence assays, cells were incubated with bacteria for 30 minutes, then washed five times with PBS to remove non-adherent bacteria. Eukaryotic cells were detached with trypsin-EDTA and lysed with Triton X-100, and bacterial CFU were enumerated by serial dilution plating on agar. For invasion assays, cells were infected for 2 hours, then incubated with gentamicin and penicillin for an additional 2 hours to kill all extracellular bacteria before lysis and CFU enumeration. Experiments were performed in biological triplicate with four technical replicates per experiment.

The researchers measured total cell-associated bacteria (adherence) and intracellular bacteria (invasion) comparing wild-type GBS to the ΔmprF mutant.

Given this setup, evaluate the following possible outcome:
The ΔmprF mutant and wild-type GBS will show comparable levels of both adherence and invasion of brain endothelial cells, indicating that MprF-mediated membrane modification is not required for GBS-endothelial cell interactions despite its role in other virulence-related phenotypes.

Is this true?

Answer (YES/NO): NO